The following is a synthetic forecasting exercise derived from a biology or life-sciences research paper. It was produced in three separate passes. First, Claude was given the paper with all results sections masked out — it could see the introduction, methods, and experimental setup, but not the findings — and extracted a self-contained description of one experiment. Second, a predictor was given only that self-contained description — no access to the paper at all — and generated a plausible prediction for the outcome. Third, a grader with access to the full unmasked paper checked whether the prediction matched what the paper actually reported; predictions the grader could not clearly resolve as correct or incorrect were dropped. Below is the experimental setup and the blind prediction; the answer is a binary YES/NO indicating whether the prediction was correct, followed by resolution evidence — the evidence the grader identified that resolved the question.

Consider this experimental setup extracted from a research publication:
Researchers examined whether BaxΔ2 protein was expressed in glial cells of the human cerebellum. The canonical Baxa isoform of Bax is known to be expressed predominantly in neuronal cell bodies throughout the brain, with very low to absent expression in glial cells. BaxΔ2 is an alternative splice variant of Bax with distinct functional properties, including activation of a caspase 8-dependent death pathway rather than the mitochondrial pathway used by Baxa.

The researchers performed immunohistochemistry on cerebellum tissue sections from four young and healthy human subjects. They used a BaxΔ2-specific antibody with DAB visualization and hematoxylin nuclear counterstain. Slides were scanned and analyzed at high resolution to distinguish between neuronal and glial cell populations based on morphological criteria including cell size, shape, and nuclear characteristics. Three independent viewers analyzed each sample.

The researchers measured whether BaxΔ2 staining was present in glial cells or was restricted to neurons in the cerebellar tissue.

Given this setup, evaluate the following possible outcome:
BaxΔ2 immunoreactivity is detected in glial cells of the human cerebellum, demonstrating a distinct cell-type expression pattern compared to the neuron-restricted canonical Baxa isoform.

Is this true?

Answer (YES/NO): NO